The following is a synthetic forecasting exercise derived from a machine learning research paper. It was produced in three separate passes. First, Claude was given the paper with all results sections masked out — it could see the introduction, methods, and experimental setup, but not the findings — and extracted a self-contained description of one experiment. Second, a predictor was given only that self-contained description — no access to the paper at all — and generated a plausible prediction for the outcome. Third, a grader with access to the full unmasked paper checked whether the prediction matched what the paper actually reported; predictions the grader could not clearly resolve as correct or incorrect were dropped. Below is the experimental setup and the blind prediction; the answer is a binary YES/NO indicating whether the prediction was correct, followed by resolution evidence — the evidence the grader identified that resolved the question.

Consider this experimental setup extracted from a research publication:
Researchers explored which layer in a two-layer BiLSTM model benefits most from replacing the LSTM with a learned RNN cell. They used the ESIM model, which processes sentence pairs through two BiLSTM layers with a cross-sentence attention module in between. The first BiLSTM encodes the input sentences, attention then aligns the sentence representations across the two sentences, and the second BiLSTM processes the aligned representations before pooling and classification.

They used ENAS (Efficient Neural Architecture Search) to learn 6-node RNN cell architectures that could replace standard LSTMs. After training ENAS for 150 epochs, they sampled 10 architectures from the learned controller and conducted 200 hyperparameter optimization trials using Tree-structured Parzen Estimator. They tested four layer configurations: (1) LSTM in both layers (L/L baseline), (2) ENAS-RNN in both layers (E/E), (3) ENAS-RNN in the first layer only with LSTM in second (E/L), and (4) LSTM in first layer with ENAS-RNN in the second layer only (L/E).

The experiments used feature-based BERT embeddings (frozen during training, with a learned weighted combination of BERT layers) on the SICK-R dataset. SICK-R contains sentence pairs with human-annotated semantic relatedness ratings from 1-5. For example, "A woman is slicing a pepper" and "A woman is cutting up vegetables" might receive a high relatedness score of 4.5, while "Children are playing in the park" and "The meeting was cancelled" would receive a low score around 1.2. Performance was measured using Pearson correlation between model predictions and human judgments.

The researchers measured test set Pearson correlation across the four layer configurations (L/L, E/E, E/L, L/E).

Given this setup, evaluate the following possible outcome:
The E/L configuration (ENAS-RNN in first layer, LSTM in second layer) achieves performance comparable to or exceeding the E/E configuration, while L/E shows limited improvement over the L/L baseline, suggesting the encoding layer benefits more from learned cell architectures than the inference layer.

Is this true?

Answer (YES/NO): NO